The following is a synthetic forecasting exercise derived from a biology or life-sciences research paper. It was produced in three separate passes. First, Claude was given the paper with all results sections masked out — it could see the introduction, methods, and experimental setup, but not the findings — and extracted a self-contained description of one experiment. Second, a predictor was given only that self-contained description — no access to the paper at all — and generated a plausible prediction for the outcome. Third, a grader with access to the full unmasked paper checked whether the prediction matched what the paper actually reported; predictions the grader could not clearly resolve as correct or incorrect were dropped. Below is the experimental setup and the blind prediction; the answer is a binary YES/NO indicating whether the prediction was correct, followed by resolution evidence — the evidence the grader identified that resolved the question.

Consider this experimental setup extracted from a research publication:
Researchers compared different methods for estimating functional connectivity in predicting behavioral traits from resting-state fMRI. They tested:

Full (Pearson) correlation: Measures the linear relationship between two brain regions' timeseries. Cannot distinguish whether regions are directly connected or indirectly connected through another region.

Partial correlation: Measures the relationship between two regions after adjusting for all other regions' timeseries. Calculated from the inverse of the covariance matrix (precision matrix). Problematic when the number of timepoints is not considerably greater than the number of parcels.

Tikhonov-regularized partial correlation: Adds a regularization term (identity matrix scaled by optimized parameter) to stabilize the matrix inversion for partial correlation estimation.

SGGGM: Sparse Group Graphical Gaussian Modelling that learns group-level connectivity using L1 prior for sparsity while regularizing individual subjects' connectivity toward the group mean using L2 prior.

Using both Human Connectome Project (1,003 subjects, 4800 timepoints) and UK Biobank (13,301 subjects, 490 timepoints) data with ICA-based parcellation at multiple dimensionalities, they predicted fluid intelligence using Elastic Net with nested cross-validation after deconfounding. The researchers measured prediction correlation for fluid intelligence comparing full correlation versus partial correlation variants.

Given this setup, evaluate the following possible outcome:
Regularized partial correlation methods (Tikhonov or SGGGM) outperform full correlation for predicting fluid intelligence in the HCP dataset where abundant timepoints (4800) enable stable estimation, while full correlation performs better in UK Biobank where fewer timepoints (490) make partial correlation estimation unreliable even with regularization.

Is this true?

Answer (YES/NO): NO